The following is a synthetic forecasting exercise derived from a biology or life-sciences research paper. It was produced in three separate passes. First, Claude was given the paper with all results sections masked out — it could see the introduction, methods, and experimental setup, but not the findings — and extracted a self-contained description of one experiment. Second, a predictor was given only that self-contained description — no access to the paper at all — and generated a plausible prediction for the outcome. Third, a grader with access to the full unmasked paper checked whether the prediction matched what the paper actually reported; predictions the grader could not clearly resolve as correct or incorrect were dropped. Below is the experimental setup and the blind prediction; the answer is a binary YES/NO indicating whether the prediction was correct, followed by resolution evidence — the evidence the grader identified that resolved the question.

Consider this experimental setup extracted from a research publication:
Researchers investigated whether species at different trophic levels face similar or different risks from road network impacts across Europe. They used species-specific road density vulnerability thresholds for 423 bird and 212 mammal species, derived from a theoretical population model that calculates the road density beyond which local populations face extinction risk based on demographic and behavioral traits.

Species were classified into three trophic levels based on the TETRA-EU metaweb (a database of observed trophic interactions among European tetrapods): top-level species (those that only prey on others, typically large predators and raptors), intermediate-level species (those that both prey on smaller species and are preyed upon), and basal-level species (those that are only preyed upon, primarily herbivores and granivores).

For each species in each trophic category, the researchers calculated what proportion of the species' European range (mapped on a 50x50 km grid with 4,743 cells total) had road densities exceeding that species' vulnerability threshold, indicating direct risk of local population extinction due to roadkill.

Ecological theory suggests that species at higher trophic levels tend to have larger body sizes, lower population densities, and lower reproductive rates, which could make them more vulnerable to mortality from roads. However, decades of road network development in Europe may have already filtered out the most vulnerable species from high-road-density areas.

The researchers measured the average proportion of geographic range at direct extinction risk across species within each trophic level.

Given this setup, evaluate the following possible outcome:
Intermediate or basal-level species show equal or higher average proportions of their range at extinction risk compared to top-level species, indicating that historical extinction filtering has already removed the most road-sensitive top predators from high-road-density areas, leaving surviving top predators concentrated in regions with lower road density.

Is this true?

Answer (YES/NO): YES